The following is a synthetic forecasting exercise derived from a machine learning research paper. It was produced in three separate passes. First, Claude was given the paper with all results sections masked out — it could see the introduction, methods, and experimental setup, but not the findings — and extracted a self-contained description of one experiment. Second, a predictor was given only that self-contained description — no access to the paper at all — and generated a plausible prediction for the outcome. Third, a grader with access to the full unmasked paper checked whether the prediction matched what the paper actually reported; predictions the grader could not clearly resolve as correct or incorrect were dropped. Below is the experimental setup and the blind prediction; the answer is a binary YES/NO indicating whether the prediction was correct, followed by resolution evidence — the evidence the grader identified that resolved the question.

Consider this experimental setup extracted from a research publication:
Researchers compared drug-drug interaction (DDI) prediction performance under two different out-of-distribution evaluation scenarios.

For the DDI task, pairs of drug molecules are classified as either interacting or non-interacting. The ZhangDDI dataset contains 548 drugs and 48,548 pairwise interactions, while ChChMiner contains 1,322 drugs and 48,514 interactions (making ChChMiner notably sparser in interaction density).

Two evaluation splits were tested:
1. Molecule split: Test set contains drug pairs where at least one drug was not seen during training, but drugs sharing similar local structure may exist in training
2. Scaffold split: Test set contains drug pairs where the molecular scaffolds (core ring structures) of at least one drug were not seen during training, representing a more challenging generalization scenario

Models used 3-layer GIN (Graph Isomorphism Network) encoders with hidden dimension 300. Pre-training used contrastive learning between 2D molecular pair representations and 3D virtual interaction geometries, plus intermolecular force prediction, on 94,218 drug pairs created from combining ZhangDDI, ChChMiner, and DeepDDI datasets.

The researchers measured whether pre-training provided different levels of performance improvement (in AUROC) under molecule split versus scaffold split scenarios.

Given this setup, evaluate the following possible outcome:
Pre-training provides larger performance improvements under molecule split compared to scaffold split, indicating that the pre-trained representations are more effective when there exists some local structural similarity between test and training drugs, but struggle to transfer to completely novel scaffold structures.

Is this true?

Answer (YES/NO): NO